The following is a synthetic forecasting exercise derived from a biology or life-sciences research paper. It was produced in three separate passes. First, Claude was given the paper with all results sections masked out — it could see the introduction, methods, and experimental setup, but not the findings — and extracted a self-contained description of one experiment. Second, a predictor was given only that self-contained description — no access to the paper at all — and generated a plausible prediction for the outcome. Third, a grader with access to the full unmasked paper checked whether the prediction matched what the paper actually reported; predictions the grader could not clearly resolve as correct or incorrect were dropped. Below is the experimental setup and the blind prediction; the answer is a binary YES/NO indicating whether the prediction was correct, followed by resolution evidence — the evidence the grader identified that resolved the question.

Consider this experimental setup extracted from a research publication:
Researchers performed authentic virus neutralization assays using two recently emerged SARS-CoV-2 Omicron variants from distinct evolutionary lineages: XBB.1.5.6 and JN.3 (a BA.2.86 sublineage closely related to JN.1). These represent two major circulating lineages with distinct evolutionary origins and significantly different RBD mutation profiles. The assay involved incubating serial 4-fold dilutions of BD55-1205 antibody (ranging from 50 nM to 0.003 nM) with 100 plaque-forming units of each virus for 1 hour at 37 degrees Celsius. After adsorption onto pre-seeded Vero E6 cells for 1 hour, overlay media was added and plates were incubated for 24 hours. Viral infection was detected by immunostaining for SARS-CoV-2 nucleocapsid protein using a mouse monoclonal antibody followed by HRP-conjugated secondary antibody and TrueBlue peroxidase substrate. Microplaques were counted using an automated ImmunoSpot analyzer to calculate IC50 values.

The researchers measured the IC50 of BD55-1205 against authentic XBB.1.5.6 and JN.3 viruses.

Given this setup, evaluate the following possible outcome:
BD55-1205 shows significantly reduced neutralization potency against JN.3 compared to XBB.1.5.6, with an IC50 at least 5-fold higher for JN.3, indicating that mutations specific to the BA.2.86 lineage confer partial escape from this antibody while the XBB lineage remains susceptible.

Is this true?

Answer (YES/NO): NO